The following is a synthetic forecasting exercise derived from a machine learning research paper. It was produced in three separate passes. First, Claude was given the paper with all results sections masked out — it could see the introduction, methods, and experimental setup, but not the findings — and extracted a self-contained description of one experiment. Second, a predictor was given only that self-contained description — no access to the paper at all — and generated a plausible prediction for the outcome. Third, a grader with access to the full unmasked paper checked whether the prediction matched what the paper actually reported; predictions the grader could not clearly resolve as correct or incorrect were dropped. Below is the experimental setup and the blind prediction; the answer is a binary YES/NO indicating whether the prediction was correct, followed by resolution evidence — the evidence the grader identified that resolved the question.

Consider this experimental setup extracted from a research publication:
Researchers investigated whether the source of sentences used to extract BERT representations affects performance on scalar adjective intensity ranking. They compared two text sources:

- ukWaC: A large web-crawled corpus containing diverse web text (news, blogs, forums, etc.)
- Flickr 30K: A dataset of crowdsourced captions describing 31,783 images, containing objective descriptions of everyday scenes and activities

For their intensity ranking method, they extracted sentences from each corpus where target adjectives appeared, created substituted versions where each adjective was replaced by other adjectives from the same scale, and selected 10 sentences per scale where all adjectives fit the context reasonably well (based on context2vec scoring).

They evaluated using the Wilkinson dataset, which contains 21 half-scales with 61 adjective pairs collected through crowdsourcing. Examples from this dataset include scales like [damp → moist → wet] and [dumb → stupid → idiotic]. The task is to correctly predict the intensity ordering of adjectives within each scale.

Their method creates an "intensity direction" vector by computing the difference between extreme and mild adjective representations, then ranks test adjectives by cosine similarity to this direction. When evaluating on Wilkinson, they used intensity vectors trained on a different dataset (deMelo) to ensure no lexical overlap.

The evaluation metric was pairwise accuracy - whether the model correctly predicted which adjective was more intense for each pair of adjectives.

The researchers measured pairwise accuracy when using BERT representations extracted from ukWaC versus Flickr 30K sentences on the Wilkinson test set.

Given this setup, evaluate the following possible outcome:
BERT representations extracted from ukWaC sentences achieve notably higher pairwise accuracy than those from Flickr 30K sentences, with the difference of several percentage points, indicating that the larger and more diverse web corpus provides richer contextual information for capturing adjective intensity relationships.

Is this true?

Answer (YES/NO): NO